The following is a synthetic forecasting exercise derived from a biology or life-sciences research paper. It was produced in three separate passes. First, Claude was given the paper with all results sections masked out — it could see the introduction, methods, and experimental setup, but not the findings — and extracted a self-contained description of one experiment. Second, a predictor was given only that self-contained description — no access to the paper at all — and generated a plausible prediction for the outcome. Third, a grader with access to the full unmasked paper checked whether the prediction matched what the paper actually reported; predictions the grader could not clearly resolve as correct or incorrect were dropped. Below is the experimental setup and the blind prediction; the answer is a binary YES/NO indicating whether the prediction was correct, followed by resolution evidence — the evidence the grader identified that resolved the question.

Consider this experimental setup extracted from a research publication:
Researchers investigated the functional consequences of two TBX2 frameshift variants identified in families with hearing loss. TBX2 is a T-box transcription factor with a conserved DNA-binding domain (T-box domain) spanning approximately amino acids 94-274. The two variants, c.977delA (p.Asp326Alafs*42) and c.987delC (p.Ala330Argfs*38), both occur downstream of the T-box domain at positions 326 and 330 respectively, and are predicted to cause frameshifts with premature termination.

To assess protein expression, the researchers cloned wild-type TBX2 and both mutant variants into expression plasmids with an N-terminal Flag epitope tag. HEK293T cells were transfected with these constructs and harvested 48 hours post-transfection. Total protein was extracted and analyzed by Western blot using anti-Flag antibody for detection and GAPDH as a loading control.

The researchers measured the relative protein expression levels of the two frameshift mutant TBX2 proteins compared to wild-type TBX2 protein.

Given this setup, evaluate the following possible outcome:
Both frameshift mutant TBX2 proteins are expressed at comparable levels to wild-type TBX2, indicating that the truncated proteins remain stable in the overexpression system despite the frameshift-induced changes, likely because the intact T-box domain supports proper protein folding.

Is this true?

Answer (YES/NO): YES